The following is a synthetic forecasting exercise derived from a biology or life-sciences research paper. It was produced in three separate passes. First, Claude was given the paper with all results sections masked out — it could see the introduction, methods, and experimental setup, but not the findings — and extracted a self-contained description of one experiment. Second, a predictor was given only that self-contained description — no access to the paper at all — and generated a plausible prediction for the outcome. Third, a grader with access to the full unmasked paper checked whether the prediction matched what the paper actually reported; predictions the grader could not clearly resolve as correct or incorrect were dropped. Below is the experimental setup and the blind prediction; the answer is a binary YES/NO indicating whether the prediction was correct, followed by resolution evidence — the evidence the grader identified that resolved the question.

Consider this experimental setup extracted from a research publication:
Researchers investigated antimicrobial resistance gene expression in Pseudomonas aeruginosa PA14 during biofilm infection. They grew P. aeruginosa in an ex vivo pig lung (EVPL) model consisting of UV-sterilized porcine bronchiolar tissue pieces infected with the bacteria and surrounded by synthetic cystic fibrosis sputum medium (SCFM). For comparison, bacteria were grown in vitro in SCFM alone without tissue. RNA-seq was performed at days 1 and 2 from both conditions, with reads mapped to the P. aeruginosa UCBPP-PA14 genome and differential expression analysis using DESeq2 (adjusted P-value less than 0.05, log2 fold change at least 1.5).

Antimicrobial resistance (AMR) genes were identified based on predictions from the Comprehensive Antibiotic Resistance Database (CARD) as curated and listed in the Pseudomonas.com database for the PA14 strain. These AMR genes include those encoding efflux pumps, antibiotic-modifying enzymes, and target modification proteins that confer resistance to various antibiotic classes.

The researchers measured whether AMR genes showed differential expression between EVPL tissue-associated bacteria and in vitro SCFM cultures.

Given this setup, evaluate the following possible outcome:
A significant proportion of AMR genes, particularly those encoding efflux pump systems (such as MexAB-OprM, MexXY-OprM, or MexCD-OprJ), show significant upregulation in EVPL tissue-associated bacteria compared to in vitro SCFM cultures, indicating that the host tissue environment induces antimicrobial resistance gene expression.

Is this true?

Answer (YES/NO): NO